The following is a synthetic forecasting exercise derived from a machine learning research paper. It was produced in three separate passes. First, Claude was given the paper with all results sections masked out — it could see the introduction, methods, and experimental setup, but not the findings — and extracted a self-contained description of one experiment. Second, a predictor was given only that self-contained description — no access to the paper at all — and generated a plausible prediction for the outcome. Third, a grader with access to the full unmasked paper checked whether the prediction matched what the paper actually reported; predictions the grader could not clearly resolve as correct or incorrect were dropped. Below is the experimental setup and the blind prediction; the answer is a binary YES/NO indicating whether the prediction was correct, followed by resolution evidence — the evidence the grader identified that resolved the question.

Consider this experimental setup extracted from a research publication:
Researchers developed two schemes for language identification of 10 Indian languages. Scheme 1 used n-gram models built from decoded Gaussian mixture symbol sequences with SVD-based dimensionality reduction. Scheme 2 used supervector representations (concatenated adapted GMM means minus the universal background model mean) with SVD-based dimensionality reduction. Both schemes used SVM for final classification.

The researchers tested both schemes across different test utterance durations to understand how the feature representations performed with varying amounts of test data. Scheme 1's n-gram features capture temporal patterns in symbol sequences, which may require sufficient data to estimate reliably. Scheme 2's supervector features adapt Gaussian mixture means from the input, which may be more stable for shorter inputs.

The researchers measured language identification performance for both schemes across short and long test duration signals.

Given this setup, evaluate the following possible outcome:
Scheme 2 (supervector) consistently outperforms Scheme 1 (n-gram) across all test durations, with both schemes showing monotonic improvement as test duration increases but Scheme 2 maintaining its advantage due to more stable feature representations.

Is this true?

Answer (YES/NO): NO